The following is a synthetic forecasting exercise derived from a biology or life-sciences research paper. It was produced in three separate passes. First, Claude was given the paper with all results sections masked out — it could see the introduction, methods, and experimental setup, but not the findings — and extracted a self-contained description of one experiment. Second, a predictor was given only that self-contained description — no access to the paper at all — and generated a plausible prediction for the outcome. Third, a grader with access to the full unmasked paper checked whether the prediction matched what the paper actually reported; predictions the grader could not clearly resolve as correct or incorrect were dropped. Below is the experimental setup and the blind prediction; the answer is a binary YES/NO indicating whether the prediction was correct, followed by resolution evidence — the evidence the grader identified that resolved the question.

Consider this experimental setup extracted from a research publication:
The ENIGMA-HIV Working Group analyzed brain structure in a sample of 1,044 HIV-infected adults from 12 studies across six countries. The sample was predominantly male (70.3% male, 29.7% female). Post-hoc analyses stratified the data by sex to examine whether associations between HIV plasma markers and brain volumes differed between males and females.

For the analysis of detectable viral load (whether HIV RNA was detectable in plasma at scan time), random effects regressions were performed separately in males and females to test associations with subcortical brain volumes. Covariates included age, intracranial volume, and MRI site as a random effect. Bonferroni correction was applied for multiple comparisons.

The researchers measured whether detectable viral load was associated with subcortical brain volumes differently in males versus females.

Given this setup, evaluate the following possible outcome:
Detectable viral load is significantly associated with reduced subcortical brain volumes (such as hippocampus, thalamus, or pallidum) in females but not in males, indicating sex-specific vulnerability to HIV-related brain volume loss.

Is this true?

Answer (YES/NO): NO